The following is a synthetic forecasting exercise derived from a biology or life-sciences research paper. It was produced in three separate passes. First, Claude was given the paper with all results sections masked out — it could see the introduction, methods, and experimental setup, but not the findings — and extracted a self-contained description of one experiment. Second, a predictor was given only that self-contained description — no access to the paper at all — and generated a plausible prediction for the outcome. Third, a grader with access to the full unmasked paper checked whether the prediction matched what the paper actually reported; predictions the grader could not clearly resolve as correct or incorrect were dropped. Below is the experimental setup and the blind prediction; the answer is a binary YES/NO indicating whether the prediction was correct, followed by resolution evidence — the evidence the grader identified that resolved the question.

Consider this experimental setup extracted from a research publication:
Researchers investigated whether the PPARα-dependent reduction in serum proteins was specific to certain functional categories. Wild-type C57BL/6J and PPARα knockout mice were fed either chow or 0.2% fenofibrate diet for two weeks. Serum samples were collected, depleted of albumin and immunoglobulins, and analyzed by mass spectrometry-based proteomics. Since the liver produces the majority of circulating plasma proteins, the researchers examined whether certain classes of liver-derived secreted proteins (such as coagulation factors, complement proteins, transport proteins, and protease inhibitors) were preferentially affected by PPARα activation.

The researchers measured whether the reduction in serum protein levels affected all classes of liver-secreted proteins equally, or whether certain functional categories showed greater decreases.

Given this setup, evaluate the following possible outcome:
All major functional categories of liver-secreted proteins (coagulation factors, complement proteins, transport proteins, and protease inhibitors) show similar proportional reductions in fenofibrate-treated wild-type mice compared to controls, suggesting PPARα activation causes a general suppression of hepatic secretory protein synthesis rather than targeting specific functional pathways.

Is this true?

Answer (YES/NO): YES